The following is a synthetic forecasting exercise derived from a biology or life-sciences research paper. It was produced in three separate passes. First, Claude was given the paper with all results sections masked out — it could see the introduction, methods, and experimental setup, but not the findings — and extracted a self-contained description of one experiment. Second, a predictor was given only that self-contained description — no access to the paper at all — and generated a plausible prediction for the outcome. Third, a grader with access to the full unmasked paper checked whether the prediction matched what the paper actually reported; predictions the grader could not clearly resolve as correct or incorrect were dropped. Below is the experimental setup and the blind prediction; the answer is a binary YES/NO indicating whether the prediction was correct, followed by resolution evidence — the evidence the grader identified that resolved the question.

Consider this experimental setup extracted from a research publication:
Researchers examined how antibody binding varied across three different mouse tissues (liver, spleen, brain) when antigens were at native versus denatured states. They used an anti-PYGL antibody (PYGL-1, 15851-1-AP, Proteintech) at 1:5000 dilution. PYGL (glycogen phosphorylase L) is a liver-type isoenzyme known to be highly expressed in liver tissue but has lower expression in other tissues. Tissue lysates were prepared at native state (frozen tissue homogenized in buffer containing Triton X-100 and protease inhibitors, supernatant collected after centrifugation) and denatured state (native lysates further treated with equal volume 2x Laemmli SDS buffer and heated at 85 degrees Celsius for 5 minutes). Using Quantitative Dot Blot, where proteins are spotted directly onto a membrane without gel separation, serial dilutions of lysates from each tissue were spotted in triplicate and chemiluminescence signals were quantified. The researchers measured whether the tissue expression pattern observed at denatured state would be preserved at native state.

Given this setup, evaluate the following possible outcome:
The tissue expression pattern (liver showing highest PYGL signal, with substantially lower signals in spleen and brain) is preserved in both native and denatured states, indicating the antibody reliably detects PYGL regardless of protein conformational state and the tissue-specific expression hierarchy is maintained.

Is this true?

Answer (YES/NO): NO